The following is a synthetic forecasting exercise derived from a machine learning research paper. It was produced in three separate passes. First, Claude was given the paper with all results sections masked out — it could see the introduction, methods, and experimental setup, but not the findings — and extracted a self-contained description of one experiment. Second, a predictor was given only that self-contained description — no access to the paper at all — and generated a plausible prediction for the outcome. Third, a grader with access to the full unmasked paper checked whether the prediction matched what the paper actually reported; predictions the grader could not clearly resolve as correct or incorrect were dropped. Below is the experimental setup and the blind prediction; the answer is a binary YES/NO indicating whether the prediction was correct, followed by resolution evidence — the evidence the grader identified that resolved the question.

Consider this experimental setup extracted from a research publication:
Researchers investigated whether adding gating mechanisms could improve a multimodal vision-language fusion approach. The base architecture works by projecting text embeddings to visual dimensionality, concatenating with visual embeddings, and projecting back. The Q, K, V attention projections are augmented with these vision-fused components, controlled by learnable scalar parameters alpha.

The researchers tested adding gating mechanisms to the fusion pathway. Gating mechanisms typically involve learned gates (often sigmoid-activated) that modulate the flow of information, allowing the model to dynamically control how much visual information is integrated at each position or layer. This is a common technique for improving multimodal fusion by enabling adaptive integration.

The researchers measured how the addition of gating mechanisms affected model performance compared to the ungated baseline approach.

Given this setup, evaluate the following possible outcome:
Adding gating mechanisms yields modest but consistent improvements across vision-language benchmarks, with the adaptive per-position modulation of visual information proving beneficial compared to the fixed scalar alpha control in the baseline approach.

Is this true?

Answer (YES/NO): NO